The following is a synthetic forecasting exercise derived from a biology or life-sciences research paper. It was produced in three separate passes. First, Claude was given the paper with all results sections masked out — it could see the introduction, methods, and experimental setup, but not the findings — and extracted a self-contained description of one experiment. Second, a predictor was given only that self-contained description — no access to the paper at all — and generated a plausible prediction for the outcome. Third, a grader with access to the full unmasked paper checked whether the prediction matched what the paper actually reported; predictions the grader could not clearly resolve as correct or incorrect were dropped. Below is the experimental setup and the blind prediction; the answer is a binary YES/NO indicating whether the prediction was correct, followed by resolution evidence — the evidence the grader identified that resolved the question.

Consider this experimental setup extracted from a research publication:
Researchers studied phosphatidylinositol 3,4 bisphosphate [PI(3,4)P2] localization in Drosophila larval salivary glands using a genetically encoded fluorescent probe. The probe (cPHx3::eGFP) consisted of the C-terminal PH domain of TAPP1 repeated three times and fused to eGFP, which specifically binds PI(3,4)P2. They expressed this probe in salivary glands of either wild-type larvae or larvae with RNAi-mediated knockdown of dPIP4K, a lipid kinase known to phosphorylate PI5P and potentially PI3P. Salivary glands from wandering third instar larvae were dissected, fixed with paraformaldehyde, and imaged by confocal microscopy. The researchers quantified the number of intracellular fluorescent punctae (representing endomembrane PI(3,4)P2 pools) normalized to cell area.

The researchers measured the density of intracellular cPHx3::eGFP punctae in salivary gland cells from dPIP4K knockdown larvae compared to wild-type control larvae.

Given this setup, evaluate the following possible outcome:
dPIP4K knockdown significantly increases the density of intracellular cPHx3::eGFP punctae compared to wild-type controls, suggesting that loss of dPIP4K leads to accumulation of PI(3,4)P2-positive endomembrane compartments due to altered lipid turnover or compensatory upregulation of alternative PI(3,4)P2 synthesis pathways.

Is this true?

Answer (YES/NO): YES